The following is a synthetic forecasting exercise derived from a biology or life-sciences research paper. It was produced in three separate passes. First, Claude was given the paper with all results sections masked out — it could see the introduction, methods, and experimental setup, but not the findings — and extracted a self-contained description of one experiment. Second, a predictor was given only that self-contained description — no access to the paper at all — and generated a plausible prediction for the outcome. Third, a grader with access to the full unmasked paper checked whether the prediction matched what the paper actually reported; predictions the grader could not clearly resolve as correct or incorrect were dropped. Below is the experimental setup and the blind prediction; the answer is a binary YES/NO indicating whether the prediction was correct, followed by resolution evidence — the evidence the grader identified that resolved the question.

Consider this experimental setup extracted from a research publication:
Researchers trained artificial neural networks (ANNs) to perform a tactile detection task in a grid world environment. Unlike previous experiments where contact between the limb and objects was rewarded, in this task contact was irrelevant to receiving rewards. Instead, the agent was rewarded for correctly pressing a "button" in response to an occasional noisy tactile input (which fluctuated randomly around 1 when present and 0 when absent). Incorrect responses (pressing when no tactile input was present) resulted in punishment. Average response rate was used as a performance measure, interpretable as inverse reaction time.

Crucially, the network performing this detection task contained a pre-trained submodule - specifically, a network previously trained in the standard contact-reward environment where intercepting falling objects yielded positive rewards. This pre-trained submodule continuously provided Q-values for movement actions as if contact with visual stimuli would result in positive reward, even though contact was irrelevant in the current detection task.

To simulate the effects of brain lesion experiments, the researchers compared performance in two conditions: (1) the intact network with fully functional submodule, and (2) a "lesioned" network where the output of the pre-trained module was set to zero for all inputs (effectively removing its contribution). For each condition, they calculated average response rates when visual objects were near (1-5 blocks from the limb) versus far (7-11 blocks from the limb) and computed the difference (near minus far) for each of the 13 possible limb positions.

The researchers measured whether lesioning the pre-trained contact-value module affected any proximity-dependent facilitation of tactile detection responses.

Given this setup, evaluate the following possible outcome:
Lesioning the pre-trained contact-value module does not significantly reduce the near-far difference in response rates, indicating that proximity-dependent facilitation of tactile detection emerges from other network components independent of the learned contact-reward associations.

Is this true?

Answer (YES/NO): NO